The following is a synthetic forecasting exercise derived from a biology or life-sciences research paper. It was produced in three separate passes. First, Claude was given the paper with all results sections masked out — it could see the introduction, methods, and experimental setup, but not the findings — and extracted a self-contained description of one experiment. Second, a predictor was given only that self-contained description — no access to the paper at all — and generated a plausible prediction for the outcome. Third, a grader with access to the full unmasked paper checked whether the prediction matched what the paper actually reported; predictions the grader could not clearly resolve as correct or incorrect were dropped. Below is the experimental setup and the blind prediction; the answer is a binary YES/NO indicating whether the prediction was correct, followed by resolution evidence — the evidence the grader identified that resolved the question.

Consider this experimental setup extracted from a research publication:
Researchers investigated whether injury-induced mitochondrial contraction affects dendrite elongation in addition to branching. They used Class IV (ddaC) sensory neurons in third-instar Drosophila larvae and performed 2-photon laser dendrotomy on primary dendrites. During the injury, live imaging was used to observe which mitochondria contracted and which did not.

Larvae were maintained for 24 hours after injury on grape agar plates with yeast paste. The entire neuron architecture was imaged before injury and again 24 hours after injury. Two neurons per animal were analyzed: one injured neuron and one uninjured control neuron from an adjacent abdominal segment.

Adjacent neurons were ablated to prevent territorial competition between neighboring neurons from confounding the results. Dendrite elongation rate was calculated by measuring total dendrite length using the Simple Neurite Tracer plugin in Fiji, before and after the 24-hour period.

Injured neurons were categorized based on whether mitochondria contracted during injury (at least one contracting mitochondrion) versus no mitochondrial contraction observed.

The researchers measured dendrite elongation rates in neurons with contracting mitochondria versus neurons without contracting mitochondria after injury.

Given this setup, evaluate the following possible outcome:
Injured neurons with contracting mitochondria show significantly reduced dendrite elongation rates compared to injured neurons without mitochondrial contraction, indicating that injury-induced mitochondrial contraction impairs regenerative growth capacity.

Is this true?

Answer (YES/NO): NO